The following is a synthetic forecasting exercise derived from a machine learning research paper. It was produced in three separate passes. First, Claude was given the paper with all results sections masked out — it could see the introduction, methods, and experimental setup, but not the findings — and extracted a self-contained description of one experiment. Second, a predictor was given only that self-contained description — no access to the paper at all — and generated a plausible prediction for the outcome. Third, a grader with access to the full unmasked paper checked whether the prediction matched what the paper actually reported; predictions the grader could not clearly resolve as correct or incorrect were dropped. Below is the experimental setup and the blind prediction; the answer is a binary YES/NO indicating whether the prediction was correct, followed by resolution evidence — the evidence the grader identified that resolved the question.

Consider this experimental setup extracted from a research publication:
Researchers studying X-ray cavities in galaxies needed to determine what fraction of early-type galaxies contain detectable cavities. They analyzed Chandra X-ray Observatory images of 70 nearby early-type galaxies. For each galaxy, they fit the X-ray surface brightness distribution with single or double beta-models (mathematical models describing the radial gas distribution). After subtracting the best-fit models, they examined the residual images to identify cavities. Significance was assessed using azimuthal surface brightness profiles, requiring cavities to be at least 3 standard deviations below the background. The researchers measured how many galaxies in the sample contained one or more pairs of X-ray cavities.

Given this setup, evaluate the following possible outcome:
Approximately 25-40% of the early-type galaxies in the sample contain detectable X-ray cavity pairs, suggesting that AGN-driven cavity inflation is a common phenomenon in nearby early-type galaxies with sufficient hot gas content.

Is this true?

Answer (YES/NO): NO